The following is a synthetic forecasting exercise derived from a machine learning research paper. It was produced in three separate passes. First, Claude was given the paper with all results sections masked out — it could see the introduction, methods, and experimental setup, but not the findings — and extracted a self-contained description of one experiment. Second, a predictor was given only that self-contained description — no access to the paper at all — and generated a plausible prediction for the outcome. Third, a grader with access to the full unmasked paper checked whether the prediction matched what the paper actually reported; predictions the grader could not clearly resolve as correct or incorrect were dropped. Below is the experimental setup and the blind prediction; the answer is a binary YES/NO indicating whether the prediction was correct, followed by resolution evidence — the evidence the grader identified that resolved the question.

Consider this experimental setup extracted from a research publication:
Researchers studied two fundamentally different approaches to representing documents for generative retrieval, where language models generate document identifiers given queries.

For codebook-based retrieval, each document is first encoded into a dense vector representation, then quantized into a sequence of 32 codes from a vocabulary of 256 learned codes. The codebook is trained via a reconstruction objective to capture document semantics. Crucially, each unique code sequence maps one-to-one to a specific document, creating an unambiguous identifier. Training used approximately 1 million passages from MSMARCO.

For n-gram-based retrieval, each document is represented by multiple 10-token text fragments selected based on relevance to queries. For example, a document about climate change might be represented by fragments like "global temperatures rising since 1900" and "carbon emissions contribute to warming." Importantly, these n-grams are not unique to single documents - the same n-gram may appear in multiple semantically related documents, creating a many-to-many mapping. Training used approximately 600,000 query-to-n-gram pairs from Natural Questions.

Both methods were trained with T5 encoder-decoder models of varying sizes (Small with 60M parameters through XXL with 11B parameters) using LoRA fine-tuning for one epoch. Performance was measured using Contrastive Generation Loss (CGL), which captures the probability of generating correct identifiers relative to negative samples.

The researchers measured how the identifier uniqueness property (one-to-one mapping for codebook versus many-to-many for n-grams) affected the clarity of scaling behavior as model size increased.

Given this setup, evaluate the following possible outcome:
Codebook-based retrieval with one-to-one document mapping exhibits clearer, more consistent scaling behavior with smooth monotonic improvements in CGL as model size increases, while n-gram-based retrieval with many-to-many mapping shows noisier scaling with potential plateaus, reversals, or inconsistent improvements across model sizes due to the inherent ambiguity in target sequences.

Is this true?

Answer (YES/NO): NO